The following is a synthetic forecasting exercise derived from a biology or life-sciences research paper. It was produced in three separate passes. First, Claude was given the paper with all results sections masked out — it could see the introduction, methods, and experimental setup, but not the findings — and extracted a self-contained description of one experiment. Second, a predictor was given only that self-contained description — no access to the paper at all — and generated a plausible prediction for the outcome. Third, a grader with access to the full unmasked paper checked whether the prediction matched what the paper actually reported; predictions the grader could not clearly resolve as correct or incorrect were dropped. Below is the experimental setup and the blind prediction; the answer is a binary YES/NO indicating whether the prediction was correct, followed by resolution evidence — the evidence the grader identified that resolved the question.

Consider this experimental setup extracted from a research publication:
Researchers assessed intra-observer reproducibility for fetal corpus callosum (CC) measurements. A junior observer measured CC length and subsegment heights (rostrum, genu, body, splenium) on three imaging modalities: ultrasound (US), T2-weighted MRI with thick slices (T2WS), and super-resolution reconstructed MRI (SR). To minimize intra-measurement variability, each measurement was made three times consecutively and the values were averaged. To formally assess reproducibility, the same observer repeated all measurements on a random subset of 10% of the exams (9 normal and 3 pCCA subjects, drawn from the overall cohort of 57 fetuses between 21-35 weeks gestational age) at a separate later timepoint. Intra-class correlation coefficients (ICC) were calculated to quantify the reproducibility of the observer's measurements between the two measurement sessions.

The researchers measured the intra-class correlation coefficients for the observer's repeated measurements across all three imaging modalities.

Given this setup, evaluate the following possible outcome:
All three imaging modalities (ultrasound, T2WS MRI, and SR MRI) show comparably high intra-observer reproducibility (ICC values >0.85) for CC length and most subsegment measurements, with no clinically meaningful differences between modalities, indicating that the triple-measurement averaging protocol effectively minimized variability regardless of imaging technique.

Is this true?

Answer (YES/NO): YES